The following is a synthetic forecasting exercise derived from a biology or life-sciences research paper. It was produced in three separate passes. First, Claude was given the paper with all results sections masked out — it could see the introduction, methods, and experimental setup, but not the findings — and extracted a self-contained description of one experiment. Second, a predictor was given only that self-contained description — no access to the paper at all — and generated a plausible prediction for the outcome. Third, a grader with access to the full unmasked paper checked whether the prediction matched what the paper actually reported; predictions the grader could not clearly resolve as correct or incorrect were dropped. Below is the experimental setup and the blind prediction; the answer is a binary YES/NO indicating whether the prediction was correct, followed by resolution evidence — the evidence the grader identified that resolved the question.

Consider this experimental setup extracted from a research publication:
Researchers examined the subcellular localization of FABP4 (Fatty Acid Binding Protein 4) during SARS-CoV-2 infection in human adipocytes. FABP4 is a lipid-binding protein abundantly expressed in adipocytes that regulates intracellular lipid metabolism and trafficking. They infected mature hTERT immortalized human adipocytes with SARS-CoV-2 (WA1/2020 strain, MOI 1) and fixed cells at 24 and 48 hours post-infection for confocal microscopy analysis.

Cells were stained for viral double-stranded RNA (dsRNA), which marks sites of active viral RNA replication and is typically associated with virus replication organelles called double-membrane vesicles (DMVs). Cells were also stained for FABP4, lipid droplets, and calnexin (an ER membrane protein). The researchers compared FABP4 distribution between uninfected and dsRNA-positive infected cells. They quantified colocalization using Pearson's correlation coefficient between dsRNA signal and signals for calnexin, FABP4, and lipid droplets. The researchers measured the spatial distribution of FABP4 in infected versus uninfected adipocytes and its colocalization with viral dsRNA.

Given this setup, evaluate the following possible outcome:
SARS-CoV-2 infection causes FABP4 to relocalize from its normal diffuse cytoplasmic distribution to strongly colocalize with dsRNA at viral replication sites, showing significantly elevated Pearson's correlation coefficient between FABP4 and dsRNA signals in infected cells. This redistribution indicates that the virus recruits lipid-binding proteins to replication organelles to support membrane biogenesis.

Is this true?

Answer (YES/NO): YES